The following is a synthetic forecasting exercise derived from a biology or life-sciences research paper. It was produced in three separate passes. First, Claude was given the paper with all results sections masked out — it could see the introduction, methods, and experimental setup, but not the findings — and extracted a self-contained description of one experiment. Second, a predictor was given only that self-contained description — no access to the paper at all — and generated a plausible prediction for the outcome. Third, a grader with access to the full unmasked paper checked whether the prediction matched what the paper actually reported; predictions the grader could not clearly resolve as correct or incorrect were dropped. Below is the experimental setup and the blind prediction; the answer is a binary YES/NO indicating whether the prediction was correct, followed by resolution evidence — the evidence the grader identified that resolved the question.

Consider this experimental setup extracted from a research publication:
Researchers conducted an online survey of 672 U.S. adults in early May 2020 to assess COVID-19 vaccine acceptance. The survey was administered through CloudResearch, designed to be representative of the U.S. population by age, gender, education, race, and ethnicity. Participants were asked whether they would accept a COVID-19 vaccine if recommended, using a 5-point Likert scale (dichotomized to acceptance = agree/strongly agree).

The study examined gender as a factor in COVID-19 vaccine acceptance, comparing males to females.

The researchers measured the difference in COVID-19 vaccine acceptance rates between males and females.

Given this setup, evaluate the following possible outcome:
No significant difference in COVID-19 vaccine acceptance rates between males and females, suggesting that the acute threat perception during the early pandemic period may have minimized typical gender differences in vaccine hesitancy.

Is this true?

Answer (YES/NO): NO